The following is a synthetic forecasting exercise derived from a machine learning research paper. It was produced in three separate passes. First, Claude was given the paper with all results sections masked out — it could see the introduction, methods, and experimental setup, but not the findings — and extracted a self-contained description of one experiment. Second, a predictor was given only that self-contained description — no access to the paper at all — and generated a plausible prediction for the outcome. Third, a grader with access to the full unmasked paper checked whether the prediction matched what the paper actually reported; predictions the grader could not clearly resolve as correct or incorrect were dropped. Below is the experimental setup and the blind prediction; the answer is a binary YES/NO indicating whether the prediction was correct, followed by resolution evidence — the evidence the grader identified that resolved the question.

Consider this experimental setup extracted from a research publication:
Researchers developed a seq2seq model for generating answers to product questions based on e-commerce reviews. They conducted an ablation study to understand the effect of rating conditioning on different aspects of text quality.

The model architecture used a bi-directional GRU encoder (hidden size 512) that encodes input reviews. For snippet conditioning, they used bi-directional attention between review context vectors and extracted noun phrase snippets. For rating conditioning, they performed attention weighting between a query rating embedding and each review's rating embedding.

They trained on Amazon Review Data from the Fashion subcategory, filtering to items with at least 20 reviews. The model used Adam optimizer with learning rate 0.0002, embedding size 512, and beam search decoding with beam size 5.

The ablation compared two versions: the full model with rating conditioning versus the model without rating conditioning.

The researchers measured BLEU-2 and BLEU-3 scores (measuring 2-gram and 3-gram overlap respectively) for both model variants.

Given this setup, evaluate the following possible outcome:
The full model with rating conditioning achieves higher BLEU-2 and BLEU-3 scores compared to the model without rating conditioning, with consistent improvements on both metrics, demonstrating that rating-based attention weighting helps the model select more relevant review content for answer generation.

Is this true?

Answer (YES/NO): NO